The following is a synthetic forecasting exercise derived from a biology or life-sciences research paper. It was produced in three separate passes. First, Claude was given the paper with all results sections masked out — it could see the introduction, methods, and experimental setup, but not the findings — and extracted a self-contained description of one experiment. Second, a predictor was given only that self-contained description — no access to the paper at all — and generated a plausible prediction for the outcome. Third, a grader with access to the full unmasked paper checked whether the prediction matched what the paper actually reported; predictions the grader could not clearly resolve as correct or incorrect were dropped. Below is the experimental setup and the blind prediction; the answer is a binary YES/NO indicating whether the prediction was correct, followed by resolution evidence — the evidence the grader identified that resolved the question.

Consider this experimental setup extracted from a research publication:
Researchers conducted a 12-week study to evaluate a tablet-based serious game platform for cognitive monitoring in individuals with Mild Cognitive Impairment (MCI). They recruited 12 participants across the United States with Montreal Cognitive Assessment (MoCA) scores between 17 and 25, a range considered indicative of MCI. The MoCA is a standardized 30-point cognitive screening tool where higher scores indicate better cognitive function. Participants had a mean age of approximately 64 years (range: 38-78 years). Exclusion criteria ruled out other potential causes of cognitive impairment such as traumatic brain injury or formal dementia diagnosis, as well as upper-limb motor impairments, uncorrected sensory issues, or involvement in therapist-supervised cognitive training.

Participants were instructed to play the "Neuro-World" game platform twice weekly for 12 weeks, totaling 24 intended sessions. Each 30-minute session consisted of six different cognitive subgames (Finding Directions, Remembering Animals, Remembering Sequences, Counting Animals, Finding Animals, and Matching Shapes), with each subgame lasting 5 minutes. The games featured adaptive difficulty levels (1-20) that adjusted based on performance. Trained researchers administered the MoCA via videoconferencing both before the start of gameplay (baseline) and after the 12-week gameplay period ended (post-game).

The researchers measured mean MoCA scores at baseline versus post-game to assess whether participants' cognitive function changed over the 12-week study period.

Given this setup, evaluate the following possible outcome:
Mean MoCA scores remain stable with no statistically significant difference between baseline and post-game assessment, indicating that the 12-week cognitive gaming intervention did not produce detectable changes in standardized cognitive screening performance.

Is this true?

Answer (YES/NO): NO